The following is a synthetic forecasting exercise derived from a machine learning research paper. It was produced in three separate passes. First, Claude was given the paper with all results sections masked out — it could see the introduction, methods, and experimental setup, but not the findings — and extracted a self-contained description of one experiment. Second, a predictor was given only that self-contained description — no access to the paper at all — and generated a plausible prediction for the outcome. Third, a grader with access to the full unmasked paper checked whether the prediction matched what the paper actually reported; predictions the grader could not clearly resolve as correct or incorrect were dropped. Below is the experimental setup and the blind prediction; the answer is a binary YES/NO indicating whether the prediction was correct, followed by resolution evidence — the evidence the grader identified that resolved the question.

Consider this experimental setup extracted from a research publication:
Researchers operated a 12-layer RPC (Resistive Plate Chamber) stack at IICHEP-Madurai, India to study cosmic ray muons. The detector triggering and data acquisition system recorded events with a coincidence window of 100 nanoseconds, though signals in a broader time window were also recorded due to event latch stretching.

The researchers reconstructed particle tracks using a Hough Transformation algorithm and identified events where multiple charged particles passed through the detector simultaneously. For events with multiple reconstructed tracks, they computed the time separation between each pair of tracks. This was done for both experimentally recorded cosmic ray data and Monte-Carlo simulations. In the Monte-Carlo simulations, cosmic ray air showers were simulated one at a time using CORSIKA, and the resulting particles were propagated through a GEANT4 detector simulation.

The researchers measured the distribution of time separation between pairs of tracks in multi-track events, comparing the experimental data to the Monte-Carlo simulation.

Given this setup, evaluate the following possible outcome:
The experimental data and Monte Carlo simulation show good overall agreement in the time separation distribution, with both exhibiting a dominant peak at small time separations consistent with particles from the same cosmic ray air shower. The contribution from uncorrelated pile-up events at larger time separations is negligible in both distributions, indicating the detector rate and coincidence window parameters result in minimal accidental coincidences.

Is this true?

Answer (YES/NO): NO